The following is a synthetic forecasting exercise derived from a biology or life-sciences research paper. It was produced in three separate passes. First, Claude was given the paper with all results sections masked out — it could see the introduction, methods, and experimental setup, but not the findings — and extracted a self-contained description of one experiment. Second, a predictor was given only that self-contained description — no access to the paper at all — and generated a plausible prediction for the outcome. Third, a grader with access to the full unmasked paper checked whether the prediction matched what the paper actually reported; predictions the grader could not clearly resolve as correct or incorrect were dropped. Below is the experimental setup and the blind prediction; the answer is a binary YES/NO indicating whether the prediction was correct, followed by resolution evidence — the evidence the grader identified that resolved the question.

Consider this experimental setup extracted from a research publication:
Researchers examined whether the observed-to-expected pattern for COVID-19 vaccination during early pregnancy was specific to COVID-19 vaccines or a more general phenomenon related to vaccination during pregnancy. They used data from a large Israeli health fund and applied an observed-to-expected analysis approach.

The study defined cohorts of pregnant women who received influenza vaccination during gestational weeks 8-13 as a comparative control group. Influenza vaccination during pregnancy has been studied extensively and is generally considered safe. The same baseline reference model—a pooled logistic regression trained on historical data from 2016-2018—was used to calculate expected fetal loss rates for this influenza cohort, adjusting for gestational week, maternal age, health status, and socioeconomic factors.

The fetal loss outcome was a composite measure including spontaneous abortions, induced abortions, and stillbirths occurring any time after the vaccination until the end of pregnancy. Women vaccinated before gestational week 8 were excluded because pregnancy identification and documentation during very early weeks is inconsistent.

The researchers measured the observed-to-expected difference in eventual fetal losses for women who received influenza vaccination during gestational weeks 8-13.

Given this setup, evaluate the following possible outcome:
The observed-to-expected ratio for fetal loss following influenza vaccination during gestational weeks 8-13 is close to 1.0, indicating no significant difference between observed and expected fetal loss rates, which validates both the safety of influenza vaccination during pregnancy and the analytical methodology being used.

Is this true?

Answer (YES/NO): NO